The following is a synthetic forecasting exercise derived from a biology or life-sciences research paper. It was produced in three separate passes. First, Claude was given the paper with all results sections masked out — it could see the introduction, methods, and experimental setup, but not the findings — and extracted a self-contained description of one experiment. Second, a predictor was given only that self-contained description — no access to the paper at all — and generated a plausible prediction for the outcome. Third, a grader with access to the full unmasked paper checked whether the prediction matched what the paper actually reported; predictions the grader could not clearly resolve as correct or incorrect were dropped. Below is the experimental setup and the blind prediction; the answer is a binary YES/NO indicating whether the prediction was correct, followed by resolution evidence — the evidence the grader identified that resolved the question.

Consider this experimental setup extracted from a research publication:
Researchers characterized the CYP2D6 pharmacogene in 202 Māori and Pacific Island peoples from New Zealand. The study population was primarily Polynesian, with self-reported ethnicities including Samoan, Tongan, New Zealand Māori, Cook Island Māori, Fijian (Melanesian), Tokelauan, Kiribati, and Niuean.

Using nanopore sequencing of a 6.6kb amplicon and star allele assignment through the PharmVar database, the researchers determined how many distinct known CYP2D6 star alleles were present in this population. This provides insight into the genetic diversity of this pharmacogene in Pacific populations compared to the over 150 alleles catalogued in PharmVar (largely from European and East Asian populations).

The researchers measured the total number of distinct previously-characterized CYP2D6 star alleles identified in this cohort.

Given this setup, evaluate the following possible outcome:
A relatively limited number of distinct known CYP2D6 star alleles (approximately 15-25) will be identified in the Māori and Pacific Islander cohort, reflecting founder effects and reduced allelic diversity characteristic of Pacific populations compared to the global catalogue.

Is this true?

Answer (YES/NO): NO